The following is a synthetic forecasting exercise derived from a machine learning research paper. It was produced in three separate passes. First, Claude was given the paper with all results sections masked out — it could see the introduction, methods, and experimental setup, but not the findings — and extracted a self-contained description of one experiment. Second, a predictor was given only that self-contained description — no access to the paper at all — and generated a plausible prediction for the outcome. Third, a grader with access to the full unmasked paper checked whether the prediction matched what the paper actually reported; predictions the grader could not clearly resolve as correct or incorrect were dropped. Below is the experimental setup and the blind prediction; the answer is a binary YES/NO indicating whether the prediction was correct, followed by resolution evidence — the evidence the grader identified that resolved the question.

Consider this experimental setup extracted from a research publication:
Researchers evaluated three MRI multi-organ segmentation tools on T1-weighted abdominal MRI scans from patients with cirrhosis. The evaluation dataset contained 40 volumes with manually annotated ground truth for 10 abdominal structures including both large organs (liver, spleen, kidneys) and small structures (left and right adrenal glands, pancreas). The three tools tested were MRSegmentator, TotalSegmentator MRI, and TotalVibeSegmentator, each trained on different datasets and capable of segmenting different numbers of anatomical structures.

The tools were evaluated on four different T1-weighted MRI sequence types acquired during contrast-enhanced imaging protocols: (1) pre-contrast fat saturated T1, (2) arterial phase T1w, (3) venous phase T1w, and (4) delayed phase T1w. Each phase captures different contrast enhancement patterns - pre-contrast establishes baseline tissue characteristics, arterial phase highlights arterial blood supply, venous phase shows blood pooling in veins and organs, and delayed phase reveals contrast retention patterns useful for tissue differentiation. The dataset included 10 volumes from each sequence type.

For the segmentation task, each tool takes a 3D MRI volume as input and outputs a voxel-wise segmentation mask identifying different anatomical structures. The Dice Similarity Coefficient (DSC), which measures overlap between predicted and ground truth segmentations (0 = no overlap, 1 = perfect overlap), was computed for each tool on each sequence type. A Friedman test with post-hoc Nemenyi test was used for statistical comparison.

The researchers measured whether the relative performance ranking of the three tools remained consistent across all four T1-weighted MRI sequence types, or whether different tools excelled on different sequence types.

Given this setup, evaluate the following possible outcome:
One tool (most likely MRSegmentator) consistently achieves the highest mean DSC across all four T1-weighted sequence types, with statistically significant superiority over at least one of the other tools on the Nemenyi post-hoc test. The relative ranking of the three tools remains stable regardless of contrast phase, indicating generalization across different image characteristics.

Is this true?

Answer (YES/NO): NO